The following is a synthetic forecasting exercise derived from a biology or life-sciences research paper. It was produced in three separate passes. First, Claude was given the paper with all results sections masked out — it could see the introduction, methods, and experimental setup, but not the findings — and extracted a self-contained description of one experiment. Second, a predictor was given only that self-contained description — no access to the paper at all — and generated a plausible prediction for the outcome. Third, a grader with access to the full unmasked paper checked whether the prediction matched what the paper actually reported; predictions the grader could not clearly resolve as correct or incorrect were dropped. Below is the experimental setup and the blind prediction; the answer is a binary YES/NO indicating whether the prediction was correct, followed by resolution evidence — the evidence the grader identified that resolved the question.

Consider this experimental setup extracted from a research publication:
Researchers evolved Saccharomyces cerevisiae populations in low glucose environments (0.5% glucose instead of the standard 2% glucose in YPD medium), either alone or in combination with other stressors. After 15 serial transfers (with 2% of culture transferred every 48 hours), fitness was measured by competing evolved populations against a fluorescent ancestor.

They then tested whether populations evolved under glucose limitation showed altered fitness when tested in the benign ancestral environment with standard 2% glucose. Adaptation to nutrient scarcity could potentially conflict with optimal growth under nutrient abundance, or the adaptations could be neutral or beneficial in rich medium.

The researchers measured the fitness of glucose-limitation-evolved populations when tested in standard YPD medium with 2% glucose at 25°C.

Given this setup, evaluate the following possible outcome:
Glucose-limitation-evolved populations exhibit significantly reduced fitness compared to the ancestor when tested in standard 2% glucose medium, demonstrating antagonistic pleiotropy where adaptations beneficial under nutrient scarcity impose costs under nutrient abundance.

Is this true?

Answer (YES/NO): NO